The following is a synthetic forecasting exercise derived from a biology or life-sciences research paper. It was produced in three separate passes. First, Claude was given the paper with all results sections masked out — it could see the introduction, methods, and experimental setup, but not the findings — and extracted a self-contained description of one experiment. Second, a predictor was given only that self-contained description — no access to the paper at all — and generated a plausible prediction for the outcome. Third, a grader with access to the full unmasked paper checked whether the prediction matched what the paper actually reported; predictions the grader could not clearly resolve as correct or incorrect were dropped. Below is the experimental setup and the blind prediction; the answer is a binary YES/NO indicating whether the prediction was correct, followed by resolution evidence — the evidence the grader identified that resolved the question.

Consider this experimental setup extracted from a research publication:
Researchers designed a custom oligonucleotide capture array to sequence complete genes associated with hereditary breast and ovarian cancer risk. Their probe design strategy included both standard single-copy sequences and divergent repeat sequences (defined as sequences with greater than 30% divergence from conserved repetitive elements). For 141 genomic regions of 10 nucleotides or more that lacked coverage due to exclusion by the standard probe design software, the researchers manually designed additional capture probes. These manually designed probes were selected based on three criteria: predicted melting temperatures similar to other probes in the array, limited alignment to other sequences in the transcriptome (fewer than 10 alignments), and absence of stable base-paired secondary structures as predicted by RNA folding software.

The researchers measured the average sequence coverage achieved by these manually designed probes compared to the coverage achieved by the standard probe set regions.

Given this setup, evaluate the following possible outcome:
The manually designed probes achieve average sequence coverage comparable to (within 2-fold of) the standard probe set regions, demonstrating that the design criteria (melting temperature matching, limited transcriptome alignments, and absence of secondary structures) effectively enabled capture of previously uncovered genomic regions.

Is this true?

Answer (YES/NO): YES